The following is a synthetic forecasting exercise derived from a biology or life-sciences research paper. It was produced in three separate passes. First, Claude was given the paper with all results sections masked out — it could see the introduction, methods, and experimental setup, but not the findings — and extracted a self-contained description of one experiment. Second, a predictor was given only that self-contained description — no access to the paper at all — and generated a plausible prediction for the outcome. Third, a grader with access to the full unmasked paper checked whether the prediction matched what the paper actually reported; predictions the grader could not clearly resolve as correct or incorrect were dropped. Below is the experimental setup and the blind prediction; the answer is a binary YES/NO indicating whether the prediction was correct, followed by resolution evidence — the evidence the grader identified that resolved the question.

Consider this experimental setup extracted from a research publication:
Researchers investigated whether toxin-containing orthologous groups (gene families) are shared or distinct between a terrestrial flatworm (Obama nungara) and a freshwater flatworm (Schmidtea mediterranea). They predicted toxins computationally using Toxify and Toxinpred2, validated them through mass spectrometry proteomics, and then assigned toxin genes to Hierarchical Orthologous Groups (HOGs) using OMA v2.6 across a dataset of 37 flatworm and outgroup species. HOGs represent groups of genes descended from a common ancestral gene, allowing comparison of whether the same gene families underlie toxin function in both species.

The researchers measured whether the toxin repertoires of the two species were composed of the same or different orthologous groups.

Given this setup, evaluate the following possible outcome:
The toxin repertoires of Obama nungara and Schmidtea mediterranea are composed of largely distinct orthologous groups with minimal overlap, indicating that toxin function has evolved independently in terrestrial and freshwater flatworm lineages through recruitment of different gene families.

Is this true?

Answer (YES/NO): YES